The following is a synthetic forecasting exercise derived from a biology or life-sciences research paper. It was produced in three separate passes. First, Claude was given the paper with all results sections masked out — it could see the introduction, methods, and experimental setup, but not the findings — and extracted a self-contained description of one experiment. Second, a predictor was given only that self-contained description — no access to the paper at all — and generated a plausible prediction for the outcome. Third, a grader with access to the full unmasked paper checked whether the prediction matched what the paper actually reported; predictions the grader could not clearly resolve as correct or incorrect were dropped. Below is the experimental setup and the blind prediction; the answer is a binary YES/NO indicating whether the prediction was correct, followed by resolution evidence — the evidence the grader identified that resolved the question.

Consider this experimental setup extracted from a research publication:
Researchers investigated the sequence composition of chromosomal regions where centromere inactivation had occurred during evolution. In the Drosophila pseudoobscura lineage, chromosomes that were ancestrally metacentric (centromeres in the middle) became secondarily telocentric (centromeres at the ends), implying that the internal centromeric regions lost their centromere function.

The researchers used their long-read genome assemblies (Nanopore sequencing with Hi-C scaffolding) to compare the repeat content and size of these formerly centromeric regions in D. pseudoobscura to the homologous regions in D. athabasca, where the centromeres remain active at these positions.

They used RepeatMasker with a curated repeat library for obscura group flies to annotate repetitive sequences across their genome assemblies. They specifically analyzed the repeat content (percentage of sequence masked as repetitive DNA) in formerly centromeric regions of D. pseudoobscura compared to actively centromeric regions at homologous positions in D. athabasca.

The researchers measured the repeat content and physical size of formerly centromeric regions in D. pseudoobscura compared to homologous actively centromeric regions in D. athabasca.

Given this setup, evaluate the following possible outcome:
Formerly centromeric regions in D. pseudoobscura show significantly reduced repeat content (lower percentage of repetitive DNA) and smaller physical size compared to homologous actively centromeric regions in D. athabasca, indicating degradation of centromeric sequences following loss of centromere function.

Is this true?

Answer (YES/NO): YES